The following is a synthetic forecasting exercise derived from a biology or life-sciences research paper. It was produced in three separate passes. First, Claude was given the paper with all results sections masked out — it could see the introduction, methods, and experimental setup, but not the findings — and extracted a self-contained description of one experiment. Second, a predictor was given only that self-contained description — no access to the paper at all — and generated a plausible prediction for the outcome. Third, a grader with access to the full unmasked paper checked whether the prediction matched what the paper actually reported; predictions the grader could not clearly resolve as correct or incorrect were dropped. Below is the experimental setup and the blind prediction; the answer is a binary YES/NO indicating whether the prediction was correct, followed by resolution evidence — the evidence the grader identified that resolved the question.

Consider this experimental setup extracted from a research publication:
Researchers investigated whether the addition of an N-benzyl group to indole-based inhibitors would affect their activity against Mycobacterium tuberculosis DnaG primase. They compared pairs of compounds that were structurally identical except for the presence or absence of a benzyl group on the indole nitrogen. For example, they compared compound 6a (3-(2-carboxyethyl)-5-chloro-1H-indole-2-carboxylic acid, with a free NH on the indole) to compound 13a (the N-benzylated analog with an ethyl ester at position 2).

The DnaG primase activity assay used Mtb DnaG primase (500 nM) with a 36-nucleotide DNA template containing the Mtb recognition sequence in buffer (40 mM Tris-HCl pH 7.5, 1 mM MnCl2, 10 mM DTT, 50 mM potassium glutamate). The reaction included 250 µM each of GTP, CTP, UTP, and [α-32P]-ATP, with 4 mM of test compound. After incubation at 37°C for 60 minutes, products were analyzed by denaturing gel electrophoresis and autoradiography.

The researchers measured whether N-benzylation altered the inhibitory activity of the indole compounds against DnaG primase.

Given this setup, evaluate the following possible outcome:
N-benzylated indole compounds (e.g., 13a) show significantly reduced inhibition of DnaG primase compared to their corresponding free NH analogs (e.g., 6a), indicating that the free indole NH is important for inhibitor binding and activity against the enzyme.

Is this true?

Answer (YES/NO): NO